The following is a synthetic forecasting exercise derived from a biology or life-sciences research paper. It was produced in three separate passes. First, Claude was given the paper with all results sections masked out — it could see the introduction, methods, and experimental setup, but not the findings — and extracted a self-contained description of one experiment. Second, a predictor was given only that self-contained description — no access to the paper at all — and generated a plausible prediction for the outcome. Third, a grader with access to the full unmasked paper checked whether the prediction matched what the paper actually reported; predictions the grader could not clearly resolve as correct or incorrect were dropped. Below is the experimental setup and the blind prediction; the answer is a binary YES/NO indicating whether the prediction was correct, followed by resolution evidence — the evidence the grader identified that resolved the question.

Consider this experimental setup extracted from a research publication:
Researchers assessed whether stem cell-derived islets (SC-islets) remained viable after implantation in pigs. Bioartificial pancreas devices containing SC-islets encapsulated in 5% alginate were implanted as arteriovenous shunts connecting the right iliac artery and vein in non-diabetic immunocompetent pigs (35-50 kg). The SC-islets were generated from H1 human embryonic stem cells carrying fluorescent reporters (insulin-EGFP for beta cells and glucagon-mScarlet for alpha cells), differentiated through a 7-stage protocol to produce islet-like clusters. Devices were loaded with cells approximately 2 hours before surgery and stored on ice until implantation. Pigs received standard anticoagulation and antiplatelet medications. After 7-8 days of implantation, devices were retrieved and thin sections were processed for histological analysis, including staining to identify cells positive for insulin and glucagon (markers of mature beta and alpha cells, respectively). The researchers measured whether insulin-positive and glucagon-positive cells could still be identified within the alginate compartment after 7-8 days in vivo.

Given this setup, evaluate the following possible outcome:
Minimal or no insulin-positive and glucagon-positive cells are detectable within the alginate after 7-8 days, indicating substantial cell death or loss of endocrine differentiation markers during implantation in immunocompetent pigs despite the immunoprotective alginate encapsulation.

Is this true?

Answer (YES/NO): NO